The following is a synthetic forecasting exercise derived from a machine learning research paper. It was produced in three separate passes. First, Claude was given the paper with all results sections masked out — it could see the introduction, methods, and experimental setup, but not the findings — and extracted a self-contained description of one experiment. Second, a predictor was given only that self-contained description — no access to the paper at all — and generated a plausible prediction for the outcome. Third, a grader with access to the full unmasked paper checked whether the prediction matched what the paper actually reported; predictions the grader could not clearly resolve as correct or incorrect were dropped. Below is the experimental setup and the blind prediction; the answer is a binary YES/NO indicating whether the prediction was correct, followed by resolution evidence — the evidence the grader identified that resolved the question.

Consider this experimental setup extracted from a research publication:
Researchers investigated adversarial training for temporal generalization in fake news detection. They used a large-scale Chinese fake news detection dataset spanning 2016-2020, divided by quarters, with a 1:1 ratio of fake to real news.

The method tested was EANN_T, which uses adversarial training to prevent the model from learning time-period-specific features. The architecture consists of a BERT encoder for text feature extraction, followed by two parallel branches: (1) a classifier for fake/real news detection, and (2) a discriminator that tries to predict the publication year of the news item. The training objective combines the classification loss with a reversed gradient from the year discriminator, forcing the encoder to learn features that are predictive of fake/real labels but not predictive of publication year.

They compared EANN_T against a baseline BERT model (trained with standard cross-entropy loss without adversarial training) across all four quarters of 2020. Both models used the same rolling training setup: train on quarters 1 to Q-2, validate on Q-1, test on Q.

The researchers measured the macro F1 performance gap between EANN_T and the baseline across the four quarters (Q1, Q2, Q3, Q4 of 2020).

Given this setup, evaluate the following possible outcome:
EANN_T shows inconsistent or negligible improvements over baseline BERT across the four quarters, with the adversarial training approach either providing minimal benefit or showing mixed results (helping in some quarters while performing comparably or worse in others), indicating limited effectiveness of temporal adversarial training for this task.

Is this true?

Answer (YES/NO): YES